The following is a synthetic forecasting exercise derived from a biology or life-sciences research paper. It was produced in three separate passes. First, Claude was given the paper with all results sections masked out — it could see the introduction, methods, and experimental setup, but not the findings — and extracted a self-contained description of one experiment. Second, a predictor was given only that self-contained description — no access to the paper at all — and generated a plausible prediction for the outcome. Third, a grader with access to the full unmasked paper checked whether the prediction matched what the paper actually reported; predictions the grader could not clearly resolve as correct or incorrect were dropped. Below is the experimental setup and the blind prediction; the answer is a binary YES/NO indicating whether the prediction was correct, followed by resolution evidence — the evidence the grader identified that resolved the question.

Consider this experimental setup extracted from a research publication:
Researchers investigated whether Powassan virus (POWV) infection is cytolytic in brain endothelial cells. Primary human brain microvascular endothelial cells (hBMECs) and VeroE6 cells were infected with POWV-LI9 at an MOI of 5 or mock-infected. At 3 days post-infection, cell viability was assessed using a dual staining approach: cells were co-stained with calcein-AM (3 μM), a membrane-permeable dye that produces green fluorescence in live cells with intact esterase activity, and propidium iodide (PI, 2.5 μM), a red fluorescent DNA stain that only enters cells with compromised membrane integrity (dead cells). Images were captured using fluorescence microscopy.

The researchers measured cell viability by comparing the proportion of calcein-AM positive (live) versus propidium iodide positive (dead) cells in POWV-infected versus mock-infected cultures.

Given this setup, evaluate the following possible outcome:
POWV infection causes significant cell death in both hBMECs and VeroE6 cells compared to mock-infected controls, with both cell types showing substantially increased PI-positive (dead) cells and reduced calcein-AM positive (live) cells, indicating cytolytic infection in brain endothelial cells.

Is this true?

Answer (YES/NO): NO